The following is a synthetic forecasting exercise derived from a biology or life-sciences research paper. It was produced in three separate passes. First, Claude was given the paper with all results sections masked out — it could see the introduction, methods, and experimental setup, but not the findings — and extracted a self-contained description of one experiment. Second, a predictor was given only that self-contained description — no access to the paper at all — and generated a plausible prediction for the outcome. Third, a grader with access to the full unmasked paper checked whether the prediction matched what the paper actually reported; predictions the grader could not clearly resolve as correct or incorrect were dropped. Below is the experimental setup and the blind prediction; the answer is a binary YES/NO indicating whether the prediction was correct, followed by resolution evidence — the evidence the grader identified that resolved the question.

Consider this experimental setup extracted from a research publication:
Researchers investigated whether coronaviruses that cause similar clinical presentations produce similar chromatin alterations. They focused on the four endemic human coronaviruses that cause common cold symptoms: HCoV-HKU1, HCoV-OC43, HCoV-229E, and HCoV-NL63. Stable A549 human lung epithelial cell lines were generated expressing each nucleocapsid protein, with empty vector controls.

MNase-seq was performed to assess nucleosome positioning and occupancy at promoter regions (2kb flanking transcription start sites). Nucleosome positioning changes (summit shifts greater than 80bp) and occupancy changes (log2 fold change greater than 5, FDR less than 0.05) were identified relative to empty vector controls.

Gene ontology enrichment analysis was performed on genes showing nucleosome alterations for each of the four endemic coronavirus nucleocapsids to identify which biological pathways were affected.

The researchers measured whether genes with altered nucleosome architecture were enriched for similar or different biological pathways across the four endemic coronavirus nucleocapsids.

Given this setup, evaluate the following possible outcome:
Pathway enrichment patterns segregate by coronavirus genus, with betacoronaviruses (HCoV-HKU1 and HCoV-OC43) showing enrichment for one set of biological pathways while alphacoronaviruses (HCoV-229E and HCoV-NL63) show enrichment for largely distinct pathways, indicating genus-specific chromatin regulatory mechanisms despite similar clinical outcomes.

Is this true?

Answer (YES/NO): NO